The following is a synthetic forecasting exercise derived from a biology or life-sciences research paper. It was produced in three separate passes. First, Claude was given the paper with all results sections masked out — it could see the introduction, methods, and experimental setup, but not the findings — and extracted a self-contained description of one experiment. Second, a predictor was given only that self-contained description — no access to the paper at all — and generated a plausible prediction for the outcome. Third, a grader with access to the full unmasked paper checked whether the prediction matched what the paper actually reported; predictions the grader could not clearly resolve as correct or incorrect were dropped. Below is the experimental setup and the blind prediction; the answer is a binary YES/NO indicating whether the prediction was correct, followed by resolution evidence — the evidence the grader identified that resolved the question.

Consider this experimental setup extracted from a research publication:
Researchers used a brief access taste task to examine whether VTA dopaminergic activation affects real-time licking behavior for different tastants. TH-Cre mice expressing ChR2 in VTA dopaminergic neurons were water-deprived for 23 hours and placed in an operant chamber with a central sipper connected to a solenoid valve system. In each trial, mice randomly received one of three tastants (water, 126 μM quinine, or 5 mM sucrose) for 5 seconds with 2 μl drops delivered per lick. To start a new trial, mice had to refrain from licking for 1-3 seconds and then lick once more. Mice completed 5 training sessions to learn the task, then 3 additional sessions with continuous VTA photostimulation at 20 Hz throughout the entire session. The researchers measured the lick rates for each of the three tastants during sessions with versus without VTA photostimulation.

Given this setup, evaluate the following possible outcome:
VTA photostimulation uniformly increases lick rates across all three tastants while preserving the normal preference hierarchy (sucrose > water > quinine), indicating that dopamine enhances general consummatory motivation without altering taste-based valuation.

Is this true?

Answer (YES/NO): NO